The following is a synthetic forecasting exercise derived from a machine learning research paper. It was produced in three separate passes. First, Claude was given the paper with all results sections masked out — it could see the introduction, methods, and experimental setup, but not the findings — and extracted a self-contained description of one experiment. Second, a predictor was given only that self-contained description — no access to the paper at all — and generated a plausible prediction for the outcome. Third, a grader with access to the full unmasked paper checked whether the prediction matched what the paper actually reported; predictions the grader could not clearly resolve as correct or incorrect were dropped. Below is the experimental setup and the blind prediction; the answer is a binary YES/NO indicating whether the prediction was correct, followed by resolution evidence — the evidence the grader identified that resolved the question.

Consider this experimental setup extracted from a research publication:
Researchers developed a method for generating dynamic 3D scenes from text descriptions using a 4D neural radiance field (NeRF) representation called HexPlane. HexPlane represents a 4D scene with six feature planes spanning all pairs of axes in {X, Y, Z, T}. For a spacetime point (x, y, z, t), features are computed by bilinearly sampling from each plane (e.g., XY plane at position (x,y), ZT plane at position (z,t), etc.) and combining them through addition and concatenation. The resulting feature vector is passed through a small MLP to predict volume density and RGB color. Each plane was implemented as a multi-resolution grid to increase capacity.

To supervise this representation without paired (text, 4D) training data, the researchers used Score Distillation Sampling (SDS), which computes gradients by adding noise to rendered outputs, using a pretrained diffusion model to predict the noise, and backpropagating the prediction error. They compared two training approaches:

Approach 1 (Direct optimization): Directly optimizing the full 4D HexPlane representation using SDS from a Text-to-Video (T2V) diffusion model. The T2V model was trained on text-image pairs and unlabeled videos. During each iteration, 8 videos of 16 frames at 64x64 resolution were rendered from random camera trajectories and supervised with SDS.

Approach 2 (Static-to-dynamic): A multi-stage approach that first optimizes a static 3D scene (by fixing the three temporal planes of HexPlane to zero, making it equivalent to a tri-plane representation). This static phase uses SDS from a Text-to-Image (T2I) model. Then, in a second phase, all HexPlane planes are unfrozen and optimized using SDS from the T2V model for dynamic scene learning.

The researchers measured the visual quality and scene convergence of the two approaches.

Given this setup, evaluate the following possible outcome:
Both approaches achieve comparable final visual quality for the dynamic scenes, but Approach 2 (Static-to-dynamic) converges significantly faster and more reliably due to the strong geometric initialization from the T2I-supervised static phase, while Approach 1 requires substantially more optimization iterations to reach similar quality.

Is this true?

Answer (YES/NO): NO